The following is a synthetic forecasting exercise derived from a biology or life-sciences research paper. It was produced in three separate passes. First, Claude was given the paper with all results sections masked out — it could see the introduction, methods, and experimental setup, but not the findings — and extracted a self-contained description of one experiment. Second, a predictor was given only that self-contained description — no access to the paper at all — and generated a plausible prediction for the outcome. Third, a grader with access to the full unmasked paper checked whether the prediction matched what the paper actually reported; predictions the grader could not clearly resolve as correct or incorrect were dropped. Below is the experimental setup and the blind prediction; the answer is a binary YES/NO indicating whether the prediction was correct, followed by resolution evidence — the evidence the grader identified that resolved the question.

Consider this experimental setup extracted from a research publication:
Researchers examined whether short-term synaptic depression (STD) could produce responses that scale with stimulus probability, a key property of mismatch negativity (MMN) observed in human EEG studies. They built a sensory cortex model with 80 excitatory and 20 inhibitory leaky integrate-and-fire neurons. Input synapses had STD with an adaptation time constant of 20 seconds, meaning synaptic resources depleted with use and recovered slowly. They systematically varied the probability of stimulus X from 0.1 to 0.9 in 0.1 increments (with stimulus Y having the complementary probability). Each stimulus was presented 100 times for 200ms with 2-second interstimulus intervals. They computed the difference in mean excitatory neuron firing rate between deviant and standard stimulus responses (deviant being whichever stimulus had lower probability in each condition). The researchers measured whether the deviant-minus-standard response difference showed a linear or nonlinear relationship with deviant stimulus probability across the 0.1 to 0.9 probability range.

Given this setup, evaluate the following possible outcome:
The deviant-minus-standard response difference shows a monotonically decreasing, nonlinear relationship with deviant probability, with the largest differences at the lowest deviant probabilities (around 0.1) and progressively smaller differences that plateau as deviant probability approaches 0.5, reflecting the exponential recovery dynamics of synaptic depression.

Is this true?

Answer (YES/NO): NO